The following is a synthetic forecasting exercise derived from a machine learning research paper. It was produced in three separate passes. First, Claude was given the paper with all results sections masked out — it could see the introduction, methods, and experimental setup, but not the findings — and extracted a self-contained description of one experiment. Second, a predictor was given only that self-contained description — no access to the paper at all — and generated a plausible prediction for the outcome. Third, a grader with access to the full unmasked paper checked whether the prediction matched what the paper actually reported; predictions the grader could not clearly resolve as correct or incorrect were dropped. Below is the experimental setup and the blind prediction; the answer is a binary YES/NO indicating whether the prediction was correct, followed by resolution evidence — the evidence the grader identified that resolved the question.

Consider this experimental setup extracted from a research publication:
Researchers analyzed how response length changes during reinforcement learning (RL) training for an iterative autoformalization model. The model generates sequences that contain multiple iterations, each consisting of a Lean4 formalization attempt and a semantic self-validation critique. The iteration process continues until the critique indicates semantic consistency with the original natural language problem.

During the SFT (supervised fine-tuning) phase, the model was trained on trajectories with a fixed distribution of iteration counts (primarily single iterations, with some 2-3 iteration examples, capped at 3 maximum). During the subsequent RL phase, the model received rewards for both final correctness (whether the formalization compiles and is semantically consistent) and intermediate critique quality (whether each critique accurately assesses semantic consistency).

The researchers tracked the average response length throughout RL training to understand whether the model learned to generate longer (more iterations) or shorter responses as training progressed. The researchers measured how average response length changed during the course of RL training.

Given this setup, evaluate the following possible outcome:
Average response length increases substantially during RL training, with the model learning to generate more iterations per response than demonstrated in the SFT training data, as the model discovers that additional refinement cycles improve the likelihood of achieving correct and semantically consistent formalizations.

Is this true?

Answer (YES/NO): YES